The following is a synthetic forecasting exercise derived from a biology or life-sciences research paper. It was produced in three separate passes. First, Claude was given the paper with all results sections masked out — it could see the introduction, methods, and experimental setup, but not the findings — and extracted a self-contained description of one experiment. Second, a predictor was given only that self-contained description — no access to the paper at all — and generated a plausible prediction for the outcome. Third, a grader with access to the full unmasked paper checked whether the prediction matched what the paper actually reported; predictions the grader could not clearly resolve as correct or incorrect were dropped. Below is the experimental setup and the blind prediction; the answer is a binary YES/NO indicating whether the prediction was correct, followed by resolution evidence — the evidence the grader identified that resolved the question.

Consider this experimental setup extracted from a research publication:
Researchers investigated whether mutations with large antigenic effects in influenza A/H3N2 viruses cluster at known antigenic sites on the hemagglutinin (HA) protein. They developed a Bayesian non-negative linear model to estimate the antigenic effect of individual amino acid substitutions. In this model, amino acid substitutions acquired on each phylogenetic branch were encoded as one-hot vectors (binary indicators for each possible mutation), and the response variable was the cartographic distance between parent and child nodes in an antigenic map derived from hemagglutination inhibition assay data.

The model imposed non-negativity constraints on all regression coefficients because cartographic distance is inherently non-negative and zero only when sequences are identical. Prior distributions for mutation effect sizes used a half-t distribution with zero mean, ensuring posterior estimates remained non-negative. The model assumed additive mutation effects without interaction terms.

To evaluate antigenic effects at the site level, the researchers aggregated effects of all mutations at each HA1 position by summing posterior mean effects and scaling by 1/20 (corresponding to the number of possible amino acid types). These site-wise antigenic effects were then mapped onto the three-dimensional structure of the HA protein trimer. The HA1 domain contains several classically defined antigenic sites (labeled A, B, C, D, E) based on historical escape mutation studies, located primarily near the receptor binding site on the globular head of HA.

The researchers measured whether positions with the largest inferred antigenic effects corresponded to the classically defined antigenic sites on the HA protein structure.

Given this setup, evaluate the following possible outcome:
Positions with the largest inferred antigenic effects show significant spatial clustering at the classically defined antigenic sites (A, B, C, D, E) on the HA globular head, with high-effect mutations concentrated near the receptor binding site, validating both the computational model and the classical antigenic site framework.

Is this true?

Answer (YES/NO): YES